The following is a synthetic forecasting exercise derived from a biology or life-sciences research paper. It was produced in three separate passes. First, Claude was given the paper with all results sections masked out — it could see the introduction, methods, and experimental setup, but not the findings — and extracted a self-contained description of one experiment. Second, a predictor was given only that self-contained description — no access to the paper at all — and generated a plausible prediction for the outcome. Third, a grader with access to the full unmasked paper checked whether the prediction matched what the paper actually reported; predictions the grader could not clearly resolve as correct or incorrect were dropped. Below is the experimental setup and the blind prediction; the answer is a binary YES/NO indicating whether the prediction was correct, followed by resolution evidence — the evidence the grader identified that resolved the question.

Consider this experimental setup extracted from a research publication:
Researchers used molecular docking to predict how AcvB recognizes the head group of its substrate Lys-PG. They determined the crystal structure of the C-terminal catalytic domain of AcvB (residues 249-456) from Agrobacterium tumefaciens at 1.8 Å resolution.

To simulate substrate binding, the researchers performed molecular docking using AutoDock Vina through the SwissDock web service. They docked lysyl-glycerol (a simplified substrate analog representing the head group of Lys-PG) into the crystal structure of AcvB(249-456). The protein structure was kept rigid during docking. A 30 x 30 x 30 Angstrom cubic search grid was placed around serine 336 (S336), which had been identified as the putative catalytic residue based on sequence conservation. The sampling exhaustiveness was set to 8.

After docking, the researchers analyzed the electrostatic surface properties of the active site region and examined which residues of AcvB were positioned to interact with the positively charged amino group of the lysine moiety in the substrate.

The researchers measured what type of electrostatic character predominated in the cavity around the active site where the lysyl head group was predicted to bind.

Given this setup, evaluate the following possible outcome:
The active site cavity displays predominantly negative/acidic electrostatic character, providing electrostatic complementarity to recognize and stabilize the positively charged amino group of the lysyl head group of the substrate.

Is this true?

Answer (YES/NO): YES